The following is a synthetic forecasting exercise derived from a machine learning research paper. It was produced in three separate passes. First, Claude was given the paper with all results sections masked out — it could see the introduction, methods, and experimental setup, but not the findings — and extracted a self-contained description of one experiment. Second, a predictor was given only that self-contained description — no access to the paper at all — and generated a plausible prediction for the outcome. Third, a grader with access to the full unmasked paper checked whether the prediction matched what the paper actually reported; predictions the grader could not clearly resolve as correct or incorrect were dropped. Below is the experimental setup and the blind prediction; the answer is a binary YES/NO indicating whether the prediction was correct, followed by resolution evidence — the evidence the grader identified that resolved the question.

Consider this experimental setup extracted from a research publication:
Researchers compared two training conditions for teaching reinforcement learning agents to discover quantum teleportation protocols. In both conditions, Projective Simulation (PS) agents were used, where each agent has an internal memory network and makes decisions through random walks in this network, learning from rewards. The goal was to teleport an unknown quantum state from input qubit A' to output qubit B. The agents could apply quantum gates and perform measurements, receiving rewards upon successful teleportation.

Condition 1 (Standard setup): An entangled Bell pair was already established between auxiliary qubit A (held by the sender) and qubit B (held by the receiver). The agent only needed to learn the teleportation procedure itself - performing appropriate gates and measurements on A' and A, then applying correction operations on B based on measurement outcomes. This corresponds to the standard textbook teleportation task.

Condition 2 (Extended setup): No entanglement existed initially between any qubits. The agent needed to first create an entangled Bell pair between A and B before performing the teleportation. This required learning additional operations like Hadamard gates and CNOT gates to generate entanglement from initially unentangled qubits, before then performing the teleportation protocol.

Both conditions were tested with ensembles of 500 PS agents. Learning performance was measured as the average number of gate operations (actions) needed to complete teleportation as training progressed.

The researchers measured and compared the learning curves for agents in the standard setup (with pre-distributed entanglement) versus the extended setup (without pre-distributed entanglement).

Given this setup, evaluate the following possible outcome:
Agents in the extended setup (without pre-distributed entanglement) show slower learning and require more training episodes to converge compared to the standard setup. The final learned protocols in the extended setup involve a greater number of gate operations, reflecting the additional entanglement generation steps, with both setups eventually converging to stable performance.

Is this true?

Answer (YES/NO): YES